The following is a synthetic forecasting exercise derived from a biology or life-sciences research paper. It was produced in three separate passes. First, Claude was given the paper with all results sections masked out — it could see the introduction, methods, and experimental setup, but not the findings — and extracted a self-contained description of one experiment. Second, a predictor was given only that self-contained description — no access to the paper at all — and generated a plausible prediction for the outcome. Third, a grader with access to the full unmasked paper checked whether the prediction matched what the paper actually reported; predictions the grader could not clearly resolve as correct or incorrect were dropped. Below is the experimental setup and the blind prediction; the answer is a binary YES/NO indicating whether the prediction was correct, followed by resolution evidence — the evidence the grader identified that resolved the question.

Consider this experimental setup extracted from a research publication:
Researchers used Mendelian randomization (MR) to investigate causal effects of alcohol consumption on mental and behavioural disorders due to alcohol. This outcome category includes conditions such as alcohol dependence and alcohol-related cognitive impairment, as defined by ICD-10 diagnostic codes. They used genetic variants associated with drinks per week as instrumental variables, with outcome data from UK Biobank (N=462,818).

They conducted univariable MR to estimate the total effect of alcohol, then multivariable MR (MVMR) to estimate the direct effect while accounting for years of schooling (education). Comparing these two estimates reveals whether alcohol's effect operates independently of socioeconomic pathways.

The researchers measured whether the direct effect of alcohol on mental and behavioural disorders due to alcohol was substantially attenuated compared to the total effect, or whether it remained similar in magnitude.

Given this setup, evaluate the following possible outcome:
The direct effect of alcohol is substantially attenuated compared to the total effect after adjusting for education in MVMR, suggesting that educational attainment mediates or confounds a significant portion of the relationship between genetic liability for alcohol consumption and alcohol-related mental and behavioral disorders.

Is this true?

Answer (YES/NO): NO